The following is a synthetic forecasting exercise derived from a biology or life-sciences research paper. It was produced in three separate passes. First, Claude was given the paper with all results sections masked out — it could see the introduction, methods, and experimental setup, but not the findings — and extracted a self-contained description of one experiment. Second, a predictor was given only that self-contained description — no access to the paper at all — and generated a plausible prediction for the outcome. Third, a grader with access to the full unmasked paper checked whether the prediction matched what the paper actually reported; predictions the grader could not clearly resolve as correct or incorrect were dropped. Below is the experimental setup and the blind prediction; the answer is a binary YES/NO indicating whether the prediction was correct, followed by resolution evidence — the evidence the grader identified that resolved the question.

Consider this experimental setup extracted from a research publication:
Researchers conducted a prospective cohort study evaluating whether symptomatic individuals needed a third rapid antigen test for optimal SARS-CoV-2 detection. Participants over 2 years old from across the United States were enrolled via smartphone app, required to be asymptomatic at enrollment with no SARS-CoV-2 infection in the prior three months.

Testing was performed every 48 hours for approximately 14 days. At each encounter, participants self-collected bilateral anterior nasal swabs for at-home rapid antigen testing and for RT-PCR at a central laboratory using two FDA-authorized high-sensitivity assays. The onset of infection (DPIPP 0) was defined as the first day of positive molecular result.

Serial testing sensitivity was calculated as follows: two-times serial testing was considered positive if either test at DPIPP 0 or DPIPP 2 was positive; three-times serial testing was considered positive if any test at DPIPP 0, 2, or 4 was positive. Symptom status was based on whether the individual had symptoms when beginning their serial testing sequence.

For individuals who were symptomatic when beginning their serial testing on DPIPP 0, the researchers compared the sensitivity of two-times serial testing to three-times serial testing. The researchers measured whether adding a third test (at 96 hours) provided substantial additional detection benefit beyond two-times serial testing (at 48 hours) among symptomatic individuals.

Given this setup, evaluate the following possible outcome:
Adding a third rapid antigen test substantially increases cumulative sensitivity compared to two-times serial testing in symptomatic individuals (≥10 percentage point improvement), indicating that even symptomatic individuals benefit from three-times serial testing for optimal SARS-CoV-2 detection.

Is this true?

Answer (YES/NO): NO